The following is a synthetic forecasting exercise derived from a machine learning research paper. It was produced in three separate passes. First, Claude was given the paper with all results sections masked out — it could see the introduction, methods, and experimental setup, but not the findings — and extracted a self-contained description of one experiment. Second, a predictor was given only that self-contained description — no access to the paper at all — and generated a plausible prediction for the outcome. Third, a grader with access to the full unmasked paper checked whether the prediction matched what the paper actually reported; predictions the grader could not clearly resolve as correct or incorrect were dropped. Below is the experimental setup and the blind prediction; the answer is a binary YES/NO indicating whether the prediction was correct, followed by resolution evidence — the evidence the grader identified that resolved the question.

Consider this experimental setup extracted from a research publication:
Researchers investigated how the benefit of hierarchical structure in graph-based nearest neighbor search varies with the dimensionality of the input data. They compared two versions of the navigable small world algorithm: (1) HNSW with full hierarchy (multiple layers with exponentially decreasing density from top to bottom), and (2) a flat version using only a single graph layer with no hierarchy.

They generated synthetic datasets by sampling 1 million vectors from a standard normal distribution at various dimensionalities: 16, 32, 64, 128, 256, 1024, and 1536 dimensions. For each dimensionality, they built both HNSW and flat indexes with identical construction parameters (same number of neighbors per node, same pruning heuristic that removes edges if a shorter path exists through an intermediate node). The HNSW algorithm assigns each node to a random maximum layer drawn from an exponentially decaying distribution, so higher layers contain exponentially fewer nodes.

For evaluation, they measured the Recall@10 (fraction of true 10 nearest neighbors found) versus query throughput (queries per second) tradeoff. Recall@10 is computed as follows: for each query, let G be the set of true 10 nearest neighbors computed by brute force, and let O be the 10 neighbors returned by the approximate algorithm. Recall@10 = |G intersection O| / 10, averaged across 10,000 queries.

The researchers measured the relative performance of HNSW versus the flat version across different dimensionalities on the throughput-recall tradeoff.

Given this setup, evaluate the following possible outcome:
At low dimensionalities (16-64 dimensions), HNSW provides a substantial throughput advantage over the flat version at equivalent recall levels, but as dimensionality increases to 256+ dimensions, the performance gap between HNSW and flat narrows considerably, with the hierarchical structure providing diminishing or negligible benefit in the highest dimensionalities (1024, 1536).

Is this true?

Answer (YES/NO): NO